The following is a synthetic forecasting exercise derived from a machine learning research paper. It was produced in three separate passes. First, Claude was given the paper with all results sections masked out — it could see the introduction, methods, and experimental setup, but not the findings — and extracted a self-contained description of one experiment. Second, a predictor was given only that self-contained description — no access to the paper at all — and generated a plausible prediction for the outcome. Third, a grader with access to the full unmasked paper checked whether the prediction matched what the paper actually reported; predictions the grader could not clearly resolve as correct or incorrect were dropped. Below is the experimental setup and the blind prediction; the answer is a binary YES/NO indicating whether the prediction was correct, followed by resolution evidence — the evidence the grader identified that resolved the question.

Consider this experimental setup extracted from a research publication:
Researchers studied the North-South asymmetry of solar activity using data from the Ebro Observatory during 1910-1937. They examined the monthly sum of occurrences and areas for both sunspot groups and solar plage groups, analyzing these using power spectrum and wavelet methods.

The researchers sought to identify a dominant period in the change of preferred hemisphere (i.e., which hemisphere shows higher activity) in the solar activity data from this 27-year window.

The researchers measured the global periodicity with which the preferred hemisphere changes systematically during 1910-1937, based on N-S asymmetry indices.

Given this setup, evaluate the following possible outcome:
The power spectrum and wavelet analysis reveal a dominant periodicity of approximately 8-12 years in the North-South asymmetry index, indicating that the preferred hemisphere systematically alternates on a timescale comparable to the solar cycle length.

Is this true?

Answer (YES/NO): NO